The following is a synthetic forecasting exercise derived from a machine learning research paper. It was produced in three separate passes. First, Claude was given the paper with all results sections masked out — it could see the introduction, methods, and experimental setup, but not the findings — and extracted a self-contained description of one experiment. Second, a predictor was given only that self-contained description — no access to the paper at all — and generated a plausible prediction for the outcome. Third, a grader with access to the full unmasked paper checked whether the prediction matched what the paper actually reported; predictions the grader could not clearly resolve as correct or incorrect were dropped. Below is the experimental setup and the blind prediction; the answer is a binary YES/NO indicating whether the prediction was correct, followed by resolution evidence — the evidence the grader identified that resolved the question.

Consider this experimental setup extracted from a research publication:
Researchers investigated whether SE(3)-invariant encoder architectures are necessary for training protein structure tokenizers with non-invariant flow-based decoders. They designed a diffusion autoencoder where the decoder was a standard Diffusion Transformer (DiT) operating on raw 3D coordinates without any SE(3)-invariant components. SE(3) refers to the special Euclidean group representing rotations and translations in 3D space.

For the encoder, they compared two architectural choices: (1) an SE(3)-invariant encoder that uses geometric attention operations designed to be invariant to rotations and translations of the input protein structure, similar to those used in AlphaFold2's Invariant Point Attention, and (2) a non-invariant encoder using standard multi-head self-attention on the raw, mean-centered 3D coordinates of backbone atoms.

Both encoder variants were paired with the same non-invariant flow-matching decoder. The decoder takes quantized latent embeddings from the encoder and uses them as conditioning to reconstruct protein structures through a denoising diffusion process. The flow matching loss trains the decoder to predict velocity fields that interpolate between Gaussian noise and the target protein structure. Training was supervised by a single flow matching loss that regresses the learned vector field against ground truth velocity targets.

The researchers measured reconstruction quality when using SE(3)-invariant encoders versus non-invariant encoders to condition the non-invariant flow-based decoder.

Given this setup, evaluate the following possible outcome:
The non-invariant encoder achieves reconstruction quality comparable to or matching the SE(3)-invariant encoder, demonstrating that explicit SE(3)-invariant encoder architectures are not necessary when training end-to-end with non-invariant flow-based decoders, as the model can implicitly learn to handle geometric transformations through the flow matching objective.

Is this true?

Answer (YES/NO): NO